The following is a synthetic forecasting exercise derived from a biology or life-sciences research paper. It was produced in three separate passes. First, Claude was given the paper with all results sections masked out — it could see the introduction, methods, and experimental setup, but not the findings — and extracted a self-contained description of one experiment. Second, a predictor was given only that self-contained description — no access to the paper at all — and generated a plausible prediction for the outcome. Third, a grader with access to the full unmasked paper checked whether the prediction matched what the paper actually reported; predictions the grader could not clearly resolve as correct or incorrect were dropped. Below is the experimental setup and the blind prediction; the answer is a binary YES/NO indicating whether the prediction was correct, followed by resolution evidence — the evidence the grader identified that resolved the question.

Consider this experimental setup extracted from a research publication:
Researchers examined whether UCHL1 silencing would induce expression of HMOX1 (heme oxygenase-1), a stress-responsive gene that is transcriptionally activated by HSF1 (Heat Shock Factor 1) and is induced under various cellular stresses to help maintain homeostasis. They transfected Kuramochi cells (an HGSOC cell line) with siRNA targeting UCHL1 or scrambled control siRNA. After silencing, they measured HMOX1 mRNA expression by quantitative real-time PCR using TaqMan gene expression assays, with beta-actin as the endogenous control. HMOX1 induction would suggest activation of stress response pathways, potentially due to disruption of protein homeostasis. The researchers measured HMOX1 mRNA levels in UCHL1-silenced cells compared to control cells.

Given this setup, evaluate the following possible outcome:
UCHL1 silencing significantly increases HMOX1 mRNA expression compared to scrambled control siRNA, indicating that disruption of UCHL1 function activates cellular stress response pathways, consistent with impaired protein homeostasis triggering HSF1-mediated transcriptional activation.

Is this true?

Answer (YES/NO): YES